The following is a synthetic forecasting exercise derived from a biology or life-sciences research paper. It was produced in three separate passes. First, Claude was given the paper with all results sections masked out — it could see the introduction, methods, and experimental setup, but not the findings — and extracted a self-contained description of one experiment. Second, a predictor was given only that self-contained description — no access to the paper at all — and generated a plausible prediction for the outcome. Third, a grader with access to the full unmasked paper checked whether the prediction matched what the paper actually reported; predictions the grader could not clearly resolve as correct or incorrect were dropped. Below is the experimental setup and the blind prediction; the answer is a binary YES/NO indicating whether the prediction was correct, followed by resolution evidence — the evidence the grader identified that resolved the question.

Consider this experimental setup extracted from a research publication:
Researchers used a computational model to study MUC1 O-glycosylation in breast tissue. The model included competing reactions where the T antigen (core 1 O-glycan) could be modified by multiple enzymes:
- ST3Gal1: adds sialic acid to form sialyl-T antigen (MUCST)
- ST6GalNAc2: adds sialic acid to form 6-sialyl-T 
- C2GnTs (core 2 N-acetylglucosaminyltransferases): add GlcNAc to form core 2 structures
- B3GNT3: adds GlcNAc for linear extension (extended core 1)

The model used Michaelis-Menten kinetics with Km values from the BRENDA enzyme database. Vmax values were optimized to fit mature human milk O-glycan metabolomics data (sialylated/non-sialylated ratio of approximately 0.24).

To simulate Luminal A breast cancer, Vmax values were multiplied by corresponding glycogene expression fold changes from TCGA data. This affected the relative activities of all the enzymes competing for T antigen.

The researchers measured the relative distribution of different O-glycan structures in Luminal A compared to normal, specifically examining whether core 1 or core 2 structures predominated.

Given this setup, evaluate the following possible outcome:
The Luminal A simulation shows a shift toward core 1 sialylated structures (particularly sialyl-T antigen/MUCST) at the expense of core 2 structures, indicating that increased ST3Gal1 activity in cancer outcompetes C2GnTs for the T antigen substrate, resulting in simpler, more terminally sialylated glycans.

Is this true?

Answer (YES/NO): YES